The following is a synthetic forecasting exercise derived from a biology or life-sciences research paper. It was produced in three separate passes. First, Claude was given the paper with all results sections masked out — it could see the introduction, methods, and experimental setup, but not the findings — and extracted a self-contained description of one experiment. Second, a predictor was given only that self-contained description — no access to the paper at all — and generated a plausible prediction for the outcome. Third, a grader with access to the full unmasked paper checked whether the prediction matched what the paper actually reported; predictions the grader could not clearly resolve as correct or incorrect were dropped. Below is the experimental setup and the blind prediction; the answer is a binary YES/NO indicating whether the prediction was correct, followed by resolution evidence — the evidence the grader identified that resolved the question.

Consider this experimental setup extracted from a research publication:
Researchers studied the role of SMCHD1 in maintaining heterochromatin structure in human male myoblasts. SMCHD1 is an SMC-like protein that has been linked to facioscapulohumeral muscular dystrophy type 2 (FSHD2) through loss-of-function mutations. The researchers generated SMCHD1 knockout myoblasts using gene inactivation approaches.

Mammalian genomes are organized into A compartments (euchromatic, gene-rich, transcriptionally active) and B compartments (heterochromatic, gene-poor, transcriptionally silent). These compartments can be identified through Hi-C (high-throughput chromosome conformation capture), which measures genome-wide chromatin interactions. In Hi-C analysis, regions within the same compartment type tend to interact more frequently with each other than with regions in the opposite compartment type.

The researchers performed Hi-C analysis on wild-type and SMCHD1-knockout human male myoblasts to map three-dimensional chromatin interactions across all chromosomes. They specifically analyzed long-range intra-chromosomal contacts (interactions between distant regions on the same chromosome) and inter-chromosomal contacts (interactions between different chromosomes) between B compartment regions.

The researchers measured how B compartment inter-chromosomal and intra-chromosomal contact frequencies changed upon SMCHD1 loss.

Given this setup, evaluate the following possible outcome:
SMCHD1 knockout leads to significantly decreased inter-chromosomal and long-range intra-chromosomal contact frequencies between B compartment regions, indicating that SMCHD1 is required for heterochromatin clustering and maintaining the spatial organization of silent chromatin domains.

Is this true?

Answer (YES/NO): YES